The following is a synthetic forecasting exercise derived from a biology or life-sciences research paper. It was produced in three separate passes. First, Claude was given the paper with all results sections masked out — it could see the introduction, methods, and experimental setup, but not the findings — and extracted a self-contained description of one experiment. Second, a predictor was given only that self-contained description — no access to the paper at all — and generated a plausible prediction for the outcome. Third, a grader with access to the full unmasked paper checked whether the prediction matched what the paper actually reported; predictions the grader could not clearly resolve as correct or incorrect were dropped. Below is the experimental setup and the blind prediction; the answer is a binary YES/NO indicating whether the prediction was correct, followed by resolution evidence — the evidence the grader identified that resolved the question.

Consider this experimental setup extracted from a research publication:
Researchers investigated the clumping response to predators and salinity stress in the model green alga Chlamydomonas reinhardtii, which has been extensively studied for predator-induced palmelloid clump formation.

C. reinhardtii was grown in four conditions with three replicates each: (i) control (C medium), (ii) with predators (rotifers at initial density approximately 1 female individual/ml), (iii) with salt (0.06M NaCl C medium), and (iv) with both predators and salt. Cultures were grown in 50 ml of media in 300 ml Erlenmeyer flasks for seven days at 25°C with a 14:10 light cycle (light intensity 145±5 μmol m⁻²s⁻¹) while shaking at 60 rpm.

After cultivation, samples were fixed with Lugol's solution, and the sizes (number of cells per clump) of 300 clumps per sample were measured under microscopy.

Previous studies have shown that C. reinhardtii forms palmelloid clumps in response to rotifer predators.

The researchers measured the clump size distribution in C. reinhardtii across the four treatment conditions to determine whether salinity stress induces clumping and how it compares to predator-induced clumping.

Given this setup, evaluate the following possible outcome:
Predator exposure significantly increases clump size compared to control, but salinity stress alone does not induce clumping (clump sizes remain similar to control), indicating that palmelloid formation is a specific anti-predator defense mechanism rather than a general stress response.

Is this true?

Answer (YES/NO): NO